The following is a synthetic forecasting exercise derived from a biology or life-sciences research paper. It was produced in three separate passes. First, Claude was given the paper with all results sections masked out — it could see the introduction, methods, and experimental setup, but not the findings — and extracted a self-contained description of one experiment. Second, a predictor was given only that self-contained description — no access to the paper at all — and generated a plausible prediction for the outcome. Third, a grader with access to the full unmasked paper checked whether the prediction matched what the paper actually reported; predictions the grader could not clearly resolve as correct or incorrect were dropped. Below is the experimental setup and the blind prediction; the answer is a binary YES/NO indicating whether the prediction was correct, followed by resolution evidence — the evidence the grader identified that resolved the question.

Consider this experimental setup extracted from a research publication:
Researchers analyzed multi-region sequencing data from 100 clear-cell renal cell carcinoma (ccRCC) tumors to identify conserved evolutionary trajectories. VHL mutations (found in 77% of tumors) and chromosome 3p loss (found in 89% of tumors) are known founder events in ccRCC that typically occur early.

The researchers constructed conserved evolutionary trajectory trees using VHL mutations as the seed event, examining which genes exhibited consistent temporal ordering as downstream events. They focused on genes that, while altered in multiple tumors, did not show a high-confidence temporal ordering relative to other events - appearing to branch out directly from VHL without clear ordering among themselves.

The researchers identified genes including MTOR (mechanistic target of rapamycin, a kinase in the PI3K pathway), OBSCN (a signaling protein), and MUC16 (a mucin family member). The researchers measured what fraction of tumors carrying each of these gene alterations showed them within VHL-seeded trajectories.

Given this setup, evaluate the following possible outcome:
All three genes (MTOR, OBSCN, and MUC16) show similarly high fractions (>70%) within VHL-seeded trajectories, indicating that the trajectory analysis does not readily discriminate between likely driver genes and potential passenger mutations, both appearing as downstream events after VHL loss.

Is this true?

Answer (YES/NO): NO